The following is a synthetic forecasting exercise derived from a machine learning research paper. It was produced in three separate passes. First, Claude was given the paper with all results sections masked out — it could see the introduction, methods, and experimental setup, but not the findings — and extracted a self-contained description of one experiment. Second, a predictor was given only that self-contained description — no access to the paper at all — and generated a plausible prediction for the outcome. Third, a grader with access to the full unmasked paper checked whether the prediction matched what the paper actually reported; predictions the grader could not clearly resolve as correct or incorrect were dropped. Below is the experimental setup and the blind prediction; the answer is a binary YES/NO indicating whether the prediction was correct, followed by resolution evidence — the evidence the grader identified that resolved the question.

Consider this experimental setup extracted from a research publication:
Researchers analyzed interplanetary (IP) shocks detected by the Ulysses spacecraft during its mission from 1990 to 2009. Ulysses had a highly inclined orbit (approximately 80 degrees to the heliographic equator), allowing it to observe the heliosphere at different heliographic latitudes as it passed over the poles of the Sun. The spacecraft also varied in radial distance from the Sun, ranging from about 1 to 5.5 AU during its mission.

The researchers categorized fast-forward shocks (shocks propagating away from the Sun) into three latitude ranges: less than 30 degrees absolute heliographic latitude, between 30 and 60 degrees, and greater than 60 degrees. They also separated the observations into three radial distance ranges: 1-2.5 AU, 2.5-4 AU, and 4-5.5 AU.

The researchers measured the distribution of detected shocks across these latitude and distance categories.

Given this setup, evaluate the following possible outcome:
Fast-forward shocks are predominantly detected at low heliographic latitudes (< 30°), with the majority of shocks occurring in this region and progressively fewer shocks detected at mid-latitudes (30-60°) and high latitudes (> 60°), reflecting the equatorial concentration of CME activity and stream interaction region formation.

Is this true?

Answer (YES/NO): YES